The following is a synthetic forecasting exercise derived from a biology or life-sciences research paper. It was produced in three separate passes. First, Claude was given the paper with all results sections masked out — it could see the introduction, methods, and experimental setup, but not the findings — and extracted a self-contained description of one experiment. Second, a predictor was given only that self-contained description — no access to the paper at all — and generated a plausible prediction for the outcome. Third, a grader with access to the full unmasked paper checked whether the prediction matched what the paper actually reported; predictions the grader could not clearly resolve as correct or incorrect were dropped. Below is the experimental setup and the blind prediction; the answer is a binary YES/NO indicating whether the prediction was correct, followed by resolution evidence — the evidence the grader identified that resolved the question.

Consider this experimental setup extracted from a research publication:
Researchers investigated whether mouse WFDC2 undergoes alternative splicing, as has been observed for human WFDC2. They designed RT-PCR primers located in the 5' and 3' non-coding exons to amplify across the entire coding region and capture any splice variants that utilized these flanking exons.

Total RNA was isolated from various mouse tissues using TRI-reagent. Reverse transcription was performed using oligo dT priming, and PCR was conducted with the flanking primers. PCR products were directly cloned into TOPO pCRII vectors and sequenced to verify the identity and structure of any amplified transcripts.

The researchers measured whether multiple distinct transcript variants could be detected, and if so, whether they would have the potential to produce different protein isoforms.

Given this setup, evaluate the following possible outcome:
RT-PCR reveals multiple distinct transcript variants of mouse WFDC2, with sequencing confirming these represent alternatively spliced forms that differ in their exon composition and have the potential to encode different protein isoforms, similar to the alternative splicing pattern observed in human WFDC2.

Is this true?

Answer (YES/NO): YES